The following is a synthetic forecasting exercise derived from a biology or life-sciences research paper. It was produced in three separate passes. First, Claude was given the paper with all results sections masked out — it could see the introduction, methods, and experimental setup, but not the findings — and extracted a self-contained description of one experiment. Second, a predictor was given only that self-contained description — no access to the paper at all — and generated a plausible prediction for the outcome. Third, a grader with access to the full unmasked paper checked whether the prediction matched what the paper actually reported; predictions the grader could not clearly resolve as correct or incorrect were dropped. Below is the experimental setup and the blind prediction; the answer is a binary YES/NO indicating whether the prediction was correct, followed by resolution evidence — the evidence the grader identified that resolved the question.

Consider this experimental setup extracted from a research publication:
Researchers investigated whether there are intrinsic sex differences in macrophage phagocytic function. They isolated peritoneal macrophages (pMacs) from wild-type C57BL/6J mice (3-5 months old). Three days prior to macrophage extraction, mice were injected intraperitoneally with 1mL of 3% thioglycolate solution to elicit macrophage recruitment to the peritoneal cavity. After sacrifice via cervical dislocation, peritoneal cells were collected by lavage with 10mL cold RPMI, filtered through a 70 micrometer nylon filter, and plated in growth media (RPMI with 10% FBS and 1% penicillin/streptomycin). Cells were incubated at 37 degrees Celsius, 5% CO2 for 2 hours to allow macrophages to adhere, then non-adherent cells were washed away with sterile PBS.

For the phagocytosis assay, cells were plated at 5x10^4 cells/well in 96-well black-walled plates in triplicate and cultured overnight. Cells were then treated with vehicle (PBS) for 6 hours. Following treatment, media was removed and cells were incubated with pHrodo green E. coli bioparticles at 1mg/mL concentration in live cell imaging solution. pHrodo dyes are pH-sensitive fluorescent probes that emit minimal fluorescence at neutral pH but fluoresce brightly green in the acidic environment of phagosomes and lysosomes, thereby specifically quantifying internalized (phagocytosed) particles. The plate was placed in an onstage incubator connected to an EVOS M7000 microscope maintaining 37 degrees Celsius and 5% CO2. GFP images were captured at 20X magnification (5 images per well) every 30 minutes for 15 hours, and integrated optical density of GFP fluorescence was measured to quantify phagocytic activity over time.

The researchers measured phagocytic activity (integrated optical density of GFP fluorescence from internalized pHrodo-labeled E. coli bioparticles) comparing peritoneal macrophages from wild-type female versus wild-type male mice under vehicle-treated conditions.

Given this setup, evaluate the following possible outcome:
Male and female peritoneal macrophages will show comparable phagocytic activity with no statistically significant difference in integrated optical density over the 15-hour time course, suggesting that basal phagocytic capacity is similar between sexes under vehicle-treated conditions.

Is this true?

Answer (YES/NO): NO